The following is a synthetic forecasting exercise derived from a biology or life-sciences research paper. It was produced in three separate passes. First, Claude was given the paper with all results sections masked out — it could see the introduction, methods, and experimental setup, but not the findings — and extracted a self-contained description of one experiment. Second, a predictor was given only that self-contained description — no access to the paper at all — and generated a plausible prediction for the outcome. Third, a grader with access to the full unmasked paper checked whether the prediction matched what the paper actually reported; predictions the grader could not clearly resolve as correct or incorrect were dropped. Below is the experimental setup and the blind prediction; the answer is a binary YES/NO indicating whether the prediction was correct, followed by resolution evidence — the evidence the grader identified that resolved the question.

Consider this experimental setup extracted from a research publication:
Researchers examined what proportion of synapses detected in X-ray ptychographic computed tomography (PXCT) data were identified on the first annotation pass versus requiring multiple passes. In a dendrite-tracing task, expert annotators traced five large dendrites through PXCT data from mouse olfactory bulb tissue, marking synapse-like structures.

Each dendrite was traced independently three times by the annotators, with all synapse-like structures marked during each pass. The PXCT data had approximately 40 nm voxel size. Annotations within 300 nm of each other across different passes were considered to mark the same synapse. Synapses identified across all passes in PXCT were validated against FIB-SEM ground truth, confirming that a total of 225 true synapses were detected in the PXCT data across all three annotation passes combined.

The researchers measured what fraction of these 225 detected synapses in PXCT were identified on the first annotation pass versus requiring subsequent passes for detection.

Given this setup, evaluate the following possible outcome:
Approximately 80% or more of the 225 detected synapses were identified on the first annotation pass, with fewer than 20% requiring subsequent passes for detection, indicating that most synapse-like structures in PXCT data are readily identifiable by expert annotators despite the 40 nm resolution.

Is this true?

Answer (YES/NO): NO